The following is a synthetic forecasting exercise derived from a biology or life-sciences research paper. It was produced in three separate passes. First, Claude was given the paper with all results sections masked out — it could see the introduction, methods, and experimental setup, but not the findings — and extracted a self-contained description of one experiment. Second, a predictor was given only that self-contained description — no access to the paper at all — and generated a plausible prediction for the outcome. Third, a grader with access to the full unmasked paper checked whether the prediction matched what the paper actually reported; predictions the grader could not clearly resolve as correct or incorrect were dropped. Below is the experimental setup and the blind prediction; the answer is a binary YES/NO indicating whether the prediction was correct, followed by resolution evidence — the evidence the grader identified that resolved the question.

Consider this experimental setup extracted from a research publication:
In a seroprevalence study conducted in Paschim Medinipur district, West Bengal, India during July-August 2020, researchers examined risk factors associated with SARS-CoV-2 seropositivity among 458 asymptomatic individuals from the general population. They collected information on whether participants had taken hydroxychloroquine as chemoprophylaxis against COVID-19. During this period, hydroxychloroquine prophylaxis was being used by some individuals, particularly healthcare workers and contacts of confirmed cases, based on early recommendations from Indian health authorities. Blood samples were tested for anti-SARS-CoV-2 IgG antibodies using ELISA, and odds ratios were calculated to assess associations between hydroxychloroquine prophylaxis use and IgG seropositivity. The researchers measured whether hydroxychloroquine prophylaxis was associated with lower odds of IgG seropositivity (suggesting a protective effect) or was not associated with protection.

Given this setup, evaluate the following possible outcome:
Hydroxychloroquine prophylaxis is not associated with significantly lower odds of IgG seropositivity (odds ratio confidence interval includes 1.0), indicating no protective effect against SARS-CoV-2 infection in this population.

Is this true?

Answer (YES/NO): NO